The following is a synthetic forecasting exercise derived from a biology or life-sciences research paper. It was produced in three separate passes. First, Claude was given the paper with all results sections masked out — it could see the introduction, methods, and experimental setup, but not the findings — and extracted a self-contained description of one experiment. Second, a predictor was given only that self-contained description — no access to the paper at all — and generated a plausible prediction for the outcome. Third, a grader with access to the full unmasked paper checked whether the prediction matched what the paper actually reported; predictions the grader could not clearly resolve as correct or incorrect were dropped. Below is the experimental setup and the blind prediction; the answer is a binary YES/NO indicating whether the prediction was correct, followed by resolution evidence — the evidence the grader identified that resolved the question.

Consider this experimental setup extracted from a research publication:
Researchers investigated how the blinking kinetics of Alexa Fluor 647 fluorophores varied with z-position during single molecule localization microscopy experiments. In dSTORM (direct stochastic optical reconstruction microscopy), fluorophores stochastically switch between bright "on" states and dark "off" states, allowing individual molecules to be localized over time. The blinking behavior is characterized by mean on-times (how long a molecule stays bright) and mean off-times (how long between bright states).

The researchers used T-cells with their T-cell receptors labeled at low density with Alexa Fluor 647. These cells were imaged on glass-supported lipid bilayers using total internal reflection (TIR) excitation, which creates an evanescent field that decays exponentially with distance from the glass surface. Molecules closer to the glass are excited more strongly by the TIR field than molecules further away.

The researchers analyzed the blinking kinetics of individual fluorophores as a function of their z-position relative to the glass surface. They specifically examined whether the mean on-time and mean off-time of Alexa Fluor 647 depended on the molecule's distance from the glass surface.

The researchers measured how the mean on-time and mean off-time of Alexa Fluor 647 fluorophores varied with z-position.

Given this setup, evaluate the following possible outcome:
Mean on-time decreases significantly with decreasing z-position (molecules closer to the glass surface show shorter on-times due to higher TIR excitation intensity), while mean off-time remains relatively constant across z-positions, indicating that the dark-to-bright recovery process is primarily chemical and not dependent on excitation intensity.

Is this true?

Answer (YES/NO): NO